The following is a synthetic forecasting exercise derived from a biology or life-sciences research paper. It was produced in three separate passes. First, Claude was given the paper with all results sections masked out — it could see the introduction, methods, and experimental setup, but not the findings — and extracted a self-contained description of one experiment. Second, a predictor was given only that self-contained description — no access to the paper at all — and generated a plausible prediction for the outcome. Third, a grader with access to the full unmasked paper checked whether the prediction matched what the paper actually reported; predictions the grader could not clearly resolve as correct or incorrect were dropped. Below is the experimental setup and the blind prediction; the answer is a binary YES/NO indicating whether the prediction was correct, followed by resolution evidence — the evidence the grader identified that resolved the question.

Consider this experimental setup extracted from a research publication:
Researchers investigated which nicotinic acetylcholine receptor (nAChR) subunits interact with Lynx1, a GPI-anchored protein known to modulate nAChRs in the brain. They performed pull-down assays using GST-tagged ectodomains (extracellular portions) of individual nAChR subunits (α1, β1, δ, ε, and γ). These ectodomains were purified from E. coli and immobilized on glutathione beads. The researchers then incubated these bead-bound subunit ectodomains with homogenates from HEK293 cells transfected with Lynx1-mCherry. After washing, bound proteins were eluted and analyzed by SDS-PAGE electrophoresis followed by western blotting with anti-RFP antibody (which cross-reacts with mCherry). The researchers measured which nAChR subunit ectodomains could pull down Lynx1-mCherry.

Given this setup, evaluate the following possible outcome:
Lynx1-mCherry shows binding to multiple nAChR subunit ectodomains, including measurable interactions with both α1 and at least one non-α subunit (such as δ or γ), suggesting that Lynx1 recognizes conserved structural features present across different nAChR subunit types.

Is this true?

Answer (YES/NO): YES